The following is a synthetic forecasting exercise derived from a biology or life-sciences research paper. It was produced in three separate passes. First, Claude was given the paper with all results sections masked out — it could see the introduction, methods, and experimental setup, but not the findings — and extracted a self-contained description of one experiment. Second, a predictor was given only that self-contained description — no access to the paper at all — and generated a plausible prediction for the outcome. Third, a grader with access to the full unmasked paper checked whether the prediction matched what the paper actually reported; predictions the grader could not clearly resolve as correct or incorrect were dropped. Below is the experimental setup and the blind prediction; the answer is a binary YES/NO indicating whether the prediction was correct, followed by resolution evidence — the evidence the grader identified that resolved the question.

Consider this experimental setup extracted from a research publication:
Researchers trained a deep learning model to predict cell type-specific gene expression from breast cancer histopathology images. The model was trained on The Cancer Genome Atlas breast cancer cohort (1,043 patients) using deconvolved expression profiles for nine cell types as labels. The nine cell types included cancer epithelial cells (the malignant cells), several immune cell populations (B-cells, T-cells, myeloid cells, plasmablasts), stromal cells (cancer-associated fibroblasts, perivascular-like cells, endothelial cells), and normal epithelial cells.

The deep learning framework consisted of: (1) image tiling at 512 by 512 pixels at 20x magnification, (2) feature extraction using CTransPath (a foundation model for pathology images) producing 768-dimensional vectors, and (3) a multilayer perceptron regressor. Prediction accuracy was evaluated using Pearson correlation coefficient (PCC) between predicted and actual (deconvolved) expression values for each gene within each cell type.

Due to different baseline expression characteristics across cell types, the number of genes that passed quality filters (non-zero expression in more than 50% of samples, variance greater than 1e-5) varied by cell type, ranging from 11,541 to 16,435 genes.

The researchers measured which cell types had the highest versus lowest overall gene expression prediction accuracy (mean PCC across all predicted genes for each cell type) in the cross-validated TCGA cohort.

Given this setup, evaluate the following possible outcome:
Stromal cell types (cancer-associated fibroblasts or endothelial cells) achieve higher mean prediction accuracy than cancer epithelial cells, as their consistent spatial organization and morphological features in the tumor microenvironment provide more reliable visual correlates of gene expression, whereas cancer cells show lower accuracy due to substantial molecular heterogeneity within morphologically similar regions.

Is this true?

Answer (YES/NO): NO